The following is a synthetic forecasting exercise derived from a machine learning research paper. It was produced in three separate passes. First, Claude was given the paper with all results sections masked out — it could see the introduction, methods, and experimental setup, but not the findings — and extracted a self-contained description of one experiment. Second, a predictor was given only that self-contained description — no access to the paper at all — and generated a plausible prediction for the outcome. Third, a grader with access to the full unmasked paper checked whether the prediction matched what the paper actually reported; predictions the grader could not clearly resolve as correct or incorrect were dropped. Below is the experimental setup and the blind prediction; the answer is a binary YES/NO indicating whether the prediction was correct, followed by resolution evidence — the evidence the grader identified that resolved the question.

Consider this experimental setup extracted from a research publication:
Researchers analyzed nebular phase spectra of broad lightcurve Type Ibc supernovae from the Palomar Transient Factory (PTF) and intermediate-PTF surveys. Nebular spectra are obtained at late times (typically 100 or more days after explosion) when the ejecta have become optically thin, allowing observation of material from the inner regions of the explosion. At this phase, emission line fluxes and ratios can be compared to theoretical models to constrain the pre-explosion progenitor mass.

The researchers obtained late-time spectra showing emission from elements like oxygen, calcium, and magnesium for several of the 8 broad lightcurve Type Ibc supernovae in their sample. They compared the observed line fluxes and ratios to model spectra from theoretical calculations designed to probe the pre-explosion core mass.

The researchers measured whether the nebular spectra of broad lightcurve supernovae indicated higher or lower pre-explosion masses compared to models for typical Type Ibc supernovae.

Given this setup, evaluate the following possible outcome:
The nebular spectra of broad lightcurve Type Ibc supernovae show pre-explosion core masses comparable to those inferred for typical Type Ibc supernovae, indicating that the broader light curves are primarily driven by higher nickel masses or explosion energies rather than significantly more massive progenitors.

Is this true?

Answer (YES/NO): NO